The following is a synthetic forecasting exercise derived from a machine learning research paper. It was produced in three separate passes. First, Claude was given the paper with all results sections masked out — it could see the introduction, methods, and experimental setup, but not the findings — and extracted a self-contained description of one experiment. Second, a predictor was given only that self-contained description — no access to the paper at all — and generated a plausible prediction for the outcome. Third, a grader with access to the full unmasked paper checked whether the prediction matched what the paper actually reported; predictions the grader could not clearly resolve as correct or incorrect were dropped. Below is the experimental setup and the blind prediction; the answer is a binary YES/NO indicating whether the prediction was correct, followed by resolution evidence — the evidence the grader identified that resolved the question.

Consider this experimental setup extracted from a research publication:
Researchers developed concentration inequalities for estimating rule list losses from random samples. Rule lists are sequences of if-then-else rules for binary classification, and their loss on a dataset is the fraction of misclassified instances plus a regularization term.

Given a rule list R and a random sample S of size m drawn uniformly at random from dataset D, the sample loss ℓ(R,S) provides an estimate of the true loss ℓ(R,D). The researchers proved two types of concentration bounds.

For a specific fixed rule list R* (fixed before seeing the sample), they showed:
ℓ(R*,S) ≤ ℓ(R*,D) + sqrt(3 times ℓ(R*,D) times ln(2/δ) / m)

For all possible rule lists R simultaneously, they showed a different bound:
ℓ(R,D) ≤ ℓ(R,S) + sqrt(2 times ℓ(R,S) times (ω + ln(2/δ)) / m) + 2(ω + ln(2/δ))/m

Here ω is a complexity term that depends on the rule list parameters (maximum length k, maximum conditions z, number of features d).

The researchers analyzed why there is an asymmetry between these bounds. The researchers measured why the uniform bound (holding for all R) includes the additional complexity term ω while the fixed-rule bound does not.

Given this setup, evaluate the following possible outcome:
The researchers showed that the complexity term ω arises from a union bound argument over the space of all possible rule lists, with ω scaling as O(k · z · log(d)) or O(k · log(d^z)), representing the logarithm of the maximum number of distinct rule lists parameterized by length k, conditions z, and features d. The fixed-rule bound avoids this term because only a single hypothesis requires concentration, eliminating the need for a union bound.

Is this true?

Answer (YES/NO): YES